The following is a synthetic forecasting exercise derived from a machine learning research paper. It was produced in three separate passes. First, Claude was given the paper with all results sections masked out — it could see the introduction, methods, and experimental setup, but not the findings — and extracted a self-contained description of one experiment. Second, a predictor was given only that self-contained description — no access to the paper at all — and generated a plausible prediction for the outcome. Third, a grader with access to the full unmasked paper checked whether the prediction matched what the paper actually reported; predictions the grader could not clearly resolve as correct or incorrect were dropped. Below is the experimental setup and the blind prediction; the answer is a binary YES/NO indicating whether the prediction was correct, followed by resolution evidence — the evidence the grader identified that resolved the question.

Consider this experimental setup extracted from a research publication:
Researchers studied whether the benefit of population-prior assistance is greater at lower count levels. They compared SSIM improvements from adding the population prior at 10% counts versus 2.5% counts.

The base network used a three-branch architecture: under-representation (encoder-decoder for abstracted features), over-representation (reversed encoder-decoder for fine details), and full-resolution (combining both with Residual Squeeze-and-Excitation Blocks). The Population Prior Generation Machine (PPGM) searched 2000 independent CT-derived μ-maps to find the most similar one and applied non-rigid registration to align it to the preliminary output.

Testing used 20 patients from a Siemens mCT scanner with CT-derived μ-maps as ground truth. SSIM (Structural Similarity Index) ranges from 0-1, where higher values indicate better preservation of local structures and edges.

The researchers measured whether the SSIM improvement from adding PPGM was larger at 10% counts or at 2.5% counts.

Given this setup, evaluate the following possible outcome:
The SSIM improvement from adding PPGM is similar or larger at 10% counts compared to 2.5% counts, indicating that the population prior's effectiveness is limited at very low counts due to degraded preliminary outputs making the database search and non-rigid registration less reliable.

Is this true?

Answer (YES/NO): NO